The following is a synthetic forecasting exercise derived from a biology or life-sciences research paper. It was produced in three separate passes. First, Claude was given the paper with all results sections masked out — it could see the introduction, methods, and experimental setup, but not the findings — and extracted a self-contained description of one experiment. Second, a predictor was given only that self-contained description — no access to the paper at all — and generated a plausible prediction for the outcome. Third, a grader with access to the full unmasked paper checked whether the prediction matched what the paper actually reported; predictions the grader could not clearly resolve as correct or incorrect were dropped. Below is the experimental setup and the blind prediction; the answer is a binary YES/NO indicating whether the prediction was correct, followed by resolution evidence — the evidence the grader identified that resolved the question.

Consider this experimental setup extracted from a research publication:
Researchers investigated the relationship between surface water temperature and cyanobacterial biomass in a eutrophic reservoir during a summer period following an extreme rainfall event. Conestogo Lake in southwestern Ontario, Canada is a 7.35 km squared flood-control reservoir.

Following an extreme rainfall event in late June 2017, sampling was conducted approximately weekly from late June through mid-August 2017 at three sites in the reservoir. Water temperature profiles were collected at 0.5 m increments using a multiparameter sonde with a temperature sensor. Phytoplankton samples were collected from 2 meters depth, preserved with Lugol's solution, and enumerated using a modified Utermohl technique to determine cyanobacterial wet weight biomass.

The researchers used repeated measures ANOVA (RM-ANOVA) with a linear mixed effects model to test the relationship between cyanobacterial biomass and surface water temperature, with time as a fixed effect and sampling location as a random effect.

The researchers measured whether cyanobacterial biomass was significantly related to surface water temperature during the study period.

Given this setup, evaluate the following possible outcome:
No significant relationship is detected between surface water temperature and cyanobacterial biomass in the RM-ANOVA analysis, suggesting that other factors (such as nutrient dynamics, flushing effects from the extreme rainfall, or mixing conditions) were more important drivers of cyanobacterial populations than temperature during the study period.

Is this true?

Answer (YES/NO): NO